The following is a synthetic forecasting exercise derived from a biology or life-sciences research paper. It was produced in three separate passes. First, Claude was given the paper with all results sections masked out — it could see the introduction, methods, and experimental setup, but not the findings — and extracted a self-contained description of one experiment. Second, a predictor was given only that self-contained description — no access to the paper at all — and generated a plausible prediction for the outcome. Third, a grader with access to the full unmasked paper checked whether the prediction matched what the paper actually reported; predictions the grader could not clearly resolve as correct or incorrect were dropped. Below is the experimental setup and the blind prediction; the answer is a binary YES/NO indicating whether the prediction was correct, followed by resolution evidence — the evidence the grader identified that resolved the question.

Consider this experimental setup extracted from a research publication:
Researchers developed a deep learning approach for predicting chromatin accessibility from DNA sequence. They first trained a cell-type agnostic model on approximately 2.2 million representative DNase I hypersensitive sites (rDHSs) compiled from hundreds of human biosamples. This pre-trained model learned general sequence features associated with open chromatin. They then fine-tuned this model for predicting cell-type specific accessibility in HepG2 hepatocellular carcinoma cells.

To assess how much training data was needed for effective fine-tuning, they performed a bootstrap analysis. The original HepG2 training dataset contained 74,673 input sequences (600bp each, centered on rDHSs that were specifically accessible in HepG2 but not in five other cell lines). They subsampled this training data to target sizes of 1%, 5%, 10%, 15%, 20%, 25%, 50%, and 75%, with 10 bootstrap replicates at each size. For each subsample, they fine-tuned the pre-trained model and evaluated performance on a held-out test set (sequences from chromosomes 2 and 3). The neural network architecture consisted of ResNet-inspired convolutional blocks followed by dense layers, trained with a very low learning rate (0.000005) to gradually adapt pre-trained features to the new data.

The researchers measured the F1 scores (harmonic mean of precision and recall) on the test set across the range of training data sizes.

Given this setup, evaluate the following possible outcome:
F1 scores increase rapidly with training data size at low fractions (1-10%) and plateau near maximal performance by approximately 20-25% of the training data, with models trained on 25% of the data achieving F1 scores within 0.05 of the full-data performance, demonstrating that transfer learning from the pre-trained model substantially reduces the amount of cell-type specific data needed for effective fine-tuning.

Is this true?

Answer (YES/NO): NO